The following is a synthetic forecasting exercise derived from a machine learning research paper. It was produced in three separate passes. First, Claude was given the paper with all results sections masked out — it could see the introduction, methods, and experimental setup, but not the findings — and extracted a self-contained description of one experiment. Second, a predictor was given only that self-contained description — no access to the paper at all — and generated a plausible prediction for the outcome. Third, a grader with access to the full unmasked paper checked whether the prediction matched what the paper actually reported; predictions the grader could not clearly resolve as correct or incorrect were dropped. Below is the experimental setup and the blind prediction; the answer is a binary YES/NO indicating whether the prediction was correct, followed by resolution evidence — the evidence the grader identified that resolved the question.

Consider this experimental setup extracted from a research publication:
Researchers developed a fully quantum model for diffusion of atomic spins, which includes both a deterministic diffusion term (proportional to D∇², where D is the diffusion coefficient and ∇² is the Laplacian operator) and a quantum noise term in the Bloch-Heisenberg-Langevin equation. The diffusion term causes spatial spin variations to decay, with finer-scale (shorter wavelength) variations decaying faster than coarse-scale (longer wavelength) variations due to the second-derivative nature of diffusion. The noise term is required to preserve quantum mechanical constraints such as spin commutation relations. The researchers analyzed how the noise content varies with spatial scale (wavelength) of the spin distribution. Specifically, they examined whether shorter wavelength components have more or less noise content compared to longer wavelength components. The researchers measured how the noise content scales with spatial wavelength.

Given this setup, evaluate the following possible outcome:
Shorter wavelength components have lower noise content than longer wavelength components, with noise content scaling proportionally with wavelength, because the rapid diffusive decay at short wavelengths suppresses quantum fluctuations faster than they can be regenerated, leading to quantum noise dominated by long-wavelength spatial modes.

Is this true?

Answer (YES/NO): NO